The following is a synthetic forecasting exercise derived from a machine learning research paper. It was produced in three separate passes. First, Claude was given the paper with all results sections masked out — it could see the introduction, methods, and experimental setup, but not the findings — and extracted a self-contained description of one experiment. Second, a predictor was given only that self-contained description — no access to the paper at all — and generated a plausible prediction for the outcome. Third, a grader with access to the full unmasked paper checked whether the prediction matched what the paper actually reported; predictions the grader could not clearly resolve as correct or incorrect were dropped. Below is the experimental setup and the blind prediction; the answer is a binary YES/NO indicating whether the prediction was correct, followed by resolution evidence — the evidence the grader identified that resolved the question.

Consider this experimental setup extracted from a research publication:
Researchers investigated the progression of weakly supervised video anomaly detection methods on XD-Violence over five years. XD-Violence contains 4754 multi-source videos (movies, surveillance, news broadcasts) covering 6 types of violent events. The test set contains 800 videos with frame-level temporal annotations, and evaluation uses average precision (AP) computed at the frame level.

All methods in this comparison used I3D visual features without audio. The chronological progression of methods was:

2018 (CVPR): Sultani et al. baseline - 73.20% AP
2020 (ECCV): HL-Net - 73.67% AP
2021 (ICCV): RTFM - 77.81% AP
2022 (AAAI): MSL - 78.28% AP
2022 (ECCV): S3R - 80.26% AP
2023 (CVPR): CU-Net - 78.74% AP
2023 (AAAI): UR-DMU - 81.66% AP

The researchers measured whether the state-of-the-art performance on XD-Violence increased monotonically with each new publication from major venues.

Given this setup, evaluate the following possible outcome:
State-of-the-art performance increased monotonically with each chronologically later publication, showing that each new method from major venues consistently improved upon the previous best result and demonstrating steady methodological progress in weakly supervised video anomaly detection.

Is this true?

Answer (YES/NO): NO